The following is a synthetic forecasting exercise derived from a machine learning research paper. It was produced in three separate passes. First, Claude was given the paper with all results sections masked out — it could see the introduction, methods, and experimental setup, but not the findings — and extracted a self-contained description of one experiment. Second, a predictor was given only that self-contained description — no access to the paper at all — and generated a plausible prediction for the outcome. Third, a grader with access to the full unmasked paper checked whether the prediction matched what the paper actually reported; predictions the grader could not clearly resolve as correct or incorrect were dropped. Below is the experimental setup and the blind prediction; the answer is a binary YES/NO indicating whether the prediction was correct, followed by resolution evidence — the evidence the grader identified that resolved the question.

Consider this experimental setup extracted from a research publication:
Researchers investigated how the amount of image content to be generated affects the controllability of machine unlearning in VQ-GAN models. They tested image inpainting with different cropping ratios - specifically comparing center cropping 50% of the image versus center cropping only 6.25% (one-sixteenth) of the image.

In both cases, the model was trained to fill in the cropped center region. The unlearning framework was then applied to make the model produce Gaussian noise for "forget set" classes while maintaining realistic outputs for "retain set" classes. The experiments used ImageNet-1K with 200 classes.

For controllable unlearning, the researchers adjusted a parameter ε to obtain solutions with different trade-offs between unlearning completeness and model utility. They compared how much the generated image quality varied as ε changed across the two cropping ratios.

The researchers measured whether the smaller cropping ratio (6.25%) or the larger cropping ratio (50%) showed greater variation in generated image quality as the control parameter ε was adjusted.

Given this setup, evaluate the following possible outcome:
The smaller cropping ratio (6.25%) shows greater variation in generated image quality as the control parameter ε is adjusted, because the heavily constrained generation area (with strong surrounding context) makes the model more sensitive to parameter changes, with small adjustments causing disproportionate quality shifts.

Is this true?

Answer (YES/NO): NO